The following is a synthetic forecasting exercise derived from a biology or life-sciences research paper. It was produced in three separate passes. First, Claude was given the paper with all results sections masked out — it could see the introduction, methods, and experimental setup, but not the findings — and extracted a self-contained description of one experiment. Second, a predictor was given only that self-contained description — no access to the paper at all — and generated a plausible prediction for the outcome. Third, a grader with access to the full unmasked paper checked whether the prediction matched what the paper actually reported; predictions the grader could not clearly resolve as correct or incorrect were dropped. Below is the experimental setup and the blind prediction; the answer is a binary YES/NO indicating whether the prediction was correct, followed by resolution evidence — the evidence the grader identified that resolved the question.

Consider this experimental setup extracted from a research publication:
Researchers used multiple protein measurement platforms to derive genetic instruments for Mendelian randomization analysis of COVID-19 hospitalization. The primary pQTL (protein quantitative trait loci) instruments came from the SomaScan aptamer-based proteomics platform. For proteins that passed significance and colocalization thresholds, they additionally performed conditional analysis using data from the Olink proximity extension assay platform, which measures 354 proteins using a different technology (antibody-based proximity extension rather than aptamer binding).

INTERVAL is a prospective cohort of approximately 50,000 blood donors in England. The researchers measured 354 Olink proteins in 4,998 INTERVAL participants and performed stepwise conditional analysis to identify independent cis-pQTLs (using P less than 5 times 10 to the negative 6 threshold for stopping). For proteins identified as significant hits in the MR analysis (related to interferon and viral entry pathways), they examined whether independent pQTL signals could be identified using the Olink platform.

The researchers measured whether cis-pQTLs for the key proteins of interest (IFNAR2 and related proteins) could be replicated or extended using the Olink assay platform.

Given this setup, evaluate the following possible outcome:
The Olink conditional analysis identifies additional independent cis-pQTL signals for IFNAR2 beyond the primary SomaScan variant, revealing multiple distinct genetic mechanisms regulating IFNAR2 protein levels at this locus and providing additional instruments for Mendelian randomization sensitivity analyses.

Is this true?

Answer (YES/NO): NO